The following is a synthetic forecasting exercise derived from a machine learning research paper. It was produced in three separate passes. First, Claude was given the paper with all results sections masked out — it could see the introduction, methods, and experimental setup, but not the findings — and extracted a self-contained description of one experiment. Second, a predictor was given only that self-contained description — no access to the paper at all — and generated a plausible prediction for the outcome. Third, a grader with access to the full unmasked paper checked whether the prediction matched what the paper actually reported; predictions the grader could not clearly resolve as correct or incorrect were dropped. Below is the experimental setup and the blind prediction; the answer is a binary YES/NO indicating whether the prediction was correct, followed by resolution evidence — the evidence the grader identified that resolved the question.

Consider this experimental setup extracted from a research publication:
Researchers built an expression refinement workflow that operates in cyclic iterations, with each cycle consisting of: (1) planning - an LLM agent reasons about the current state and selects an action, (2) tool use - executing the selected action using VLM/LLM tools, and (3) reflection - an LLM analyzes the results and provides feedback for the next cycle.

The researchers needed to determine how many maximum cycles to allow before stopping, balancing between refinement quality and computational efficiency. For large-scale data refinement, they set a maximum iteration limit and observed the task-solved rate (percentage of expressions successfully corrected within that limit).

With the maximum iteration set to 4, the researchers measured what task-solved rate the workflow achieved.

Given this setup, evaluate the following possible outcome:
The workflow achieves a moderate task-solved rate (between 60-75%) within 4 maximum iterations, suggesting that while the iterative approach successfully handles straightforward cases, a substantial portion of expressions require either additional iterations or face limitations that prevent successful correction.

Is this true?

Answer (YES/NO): YES